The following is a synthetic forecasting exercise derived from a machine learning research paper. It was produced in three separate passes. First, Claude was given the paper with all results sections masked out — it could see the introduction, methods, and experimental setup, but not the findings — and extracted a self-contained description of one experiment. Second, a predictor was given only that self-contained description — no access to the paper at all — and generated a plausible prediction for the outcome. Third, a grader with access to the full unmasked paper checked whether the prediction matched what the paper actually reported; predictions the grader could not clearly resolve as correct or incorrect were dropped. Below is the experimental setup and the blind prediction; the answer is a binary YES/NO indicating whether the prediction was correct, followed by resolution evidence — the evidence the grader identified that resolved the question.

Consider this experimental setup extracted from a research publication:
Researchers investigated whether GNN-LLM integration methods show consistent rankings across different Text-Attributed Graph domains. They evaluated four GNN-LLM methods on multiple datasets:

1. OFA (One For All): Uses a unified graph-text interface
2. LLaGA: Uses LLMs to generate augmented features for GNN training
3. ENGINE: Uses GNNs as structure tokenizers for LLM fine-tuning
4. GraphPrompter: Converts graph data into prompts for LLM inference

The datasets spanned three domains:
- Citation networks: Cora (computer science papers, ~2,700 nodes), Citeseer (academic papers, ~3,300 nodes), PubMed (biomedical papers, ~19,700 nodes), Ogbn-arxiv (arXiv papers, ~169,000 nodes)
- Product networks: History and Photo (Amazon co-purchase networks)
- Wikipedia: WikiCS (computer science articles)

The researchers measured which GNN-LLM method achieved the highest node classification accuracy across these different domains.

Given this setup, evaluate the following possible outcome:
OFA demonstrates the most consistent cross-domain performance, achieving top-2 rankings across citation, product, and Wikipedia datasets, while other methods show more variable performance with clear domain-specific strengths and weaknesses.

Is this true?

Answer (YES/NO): NO